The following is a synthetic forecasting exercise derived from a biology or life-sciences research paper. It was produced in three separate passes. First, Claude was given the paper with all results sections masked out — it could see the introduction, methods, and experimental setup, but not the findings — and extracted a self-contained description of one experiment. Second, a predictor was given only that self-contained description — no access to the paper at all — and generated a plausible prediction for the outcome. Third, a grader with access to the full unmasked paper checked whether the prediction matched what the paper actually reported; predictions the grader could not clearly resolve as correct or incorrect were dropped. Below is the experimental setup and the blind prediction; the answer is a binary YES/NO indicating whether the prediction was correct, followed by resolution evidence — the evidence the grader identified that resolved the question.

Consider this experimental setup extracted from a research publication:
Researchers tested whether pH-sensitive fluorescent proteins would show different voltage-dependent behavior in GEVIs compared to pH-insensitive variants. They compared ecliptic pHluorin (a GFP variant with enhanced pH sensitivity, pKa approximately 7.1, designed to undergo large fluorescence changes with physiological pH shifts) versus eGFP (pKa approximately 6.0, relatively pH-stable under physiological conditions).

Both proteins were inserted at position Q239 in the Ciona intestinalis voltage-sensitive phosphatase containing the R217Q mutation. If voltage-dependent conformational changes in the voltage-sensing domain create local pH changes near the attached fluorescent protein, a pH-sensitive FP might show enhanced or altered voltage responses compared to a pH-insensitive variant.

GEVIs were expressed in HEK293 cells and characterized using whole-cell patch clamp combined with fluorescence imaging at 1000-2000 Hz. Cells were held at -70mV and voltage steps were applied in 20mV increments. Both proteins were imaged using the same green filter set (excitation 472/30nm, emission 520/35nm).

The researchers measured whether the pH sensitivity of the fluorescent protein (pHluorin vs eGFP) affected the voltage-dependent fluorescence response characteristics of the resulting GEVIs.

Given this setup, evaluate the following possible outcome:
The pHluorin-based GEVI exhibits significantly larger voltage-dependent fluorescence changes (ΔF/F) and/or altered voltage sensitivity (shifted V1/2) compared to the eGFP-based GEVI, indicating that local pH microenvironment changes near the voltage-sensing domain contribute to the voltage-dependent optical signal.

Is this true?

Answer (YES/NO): NO